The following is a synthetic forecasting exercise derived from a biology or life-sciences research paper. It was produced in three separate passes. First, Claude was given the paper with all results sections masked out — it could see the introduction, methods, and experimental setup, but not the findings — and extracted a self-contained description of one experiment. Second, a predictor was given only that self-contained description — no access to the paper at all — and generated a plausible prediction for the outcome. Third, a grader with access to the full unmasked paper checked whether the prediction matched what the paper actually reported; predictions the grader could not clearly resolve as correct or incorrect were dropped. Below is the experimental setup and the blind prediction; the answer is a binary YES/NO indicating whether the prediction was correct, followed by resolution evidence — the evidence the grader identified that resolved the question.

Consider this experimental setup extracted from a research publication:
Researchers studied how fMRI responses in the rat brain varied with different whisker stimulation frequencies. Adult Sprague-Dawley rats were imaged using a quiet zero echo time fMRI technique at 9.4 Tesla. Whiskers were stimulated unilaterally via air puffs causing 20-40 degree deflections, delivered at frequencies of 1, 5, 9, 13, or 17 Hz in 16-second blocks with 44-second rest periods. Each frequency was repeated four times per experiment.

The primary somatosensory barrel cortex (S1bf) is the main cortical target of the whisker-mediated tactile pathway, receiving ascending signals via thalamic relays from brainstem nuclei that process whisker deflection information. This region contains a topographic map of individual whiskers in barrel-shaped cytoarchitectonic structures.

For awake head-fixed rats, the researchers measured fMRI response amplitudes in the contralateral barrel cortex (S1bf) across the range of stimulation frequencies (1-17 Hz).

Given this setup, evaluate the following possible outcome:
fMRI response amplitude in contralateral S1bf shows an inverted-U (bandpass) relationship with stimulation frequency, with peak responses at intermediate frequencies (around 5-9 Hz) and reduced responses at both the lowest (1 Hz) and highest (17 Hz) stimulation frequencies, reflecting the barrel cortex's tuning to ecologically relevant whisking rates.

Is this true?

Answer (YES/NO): NO